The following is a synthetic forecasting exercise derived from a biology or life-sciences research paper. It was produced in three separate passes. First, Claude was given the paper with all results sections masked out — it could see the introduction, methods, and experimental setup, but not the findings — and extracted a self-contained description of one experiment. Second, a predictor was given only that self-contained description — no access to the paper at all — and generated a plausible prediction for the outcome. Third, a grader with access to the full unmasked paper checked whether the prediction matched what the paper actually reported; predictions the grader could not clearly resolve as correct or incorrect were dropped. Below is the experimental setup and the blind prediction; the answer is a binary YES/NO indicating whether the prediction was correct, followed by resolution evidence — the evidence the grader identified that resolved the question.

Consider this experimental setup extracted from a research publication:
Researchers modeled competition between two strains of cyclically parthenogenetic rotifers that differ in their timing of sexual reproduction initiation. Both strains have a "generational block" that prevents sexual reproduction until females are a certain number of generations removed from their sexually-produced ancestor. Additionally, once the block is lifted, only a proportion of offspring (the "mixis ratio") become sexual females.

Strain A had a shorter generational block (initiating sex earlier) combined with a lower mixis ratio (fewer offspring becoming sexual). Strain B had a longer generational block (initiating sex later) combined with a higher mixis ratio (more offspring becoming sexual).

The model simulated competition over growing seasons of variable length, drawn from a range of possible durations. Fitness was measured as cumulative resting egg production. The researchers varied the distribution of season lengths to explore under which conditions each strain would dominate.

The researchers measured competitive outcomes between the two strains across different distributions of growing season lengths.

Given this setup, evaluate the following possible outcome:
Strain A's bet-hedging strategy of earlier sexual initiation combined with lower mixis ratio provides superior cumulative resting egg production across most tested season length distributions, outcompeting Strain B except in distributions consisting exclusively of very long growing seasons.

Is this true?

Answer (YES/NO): NO